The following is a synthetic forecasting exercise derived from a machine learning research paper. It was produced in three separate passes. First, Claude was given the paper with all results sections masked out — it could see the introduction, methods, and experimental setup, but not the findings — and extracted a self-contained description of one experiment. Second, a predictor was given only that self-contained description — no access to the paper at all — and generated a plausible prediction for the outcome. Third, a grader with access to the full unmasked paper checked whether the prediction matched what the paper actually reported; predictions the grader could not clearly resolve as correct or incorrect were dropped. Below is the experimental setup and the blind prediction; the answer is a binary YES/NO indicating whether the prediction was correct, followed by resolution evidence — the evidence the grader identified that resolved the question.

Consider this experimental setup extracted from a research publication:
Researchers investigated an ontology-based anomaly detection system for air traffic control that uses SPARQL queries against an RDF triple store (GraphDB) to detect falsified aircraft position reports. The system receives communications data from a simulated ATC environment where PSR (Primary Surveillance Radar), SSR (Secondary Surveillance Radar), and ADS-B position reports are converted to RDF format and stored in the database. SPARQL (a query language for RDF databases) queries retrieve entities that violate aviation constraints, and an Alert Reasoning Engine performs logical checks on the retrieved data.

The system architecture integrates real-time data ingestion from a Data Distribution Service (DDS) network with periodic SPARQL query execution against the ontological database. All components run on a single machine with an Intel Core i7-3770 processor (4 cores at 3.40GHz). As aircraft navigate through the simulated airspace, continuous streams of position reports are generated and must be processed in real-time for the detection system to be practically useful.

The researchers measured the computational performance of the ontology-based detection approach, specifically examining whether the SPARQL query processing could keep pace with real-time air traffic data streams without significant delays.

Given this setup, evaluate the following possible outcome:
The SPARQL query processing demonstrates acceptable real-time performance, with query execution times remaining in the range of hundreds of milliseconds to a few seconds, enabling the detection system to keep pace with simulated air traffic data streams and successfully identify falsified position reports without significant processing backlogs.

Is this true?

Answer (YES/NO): NO